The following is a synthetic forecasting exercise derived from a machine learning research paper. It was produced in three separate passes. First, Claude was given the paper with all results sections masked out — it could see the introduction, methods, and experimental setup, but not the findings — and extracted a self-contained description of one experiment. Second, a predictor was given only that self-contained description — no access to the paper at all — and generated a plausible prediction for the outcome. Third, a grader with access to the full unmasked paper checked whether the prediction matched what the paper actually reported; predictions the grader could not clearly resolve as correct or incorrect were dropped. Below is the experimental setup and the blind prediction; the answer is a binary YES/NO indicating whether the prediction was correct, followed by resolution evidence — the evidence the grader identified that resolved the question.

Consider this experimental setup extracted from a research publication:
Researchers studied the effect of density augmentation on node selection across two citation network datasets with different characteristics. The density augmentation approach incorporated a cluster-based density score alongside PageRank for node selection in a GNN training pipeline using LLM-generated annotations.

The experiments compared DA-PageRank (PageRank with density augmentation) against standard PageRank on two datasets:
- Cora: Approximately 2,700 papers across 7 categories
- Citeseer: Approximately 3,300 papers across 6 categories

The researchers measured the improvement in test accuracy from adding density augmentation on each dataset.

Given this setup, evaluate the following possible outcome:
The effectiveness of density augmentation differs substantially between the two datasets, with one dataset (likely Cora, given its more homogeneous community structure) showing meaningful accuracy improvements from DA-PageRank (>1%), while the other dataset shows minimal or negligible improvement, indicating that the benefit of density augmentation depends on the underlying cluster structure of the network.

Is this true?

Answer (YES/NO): NO